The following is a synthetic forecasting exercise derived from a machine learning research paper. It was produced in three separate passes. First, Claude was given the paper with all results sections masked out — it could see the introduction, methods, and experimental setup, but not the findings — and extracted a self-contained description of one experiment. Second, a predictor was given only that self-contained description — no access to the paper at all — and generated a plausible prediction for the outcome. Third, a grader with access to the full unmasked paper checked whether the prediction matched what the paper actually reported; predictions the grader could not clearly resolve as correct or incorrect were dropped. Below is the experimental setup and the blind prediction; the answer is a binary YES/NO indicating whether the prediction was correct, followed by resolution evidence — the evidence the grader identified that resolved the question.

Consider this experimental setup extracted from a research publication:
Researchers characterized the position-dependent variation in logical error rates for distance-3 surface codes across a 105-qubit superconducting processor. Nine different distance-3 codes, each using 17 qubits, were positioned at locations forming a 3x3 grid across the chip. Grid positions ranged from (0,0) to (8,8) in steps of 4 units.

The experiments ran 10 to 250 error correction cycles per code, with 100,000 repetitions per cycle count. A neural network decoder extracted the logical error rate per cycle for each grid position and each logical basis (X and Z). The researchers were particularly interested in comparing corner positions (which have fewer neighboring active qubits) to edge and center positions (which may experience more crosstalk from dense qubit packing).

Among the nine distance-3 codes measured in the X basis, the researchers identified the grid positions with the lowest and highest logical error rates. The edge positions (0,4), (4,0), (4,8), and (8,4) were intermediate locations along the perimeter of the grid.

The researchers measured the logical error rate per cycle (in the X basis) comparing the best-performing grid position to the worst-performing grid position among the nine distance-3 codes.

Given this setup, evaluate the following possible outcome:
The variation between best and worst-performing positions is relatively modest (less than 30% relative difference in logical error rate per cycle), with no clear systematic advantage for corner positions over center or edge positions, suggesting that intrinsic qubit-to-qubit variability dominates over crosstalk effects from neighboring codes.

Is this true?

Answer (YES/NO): NO